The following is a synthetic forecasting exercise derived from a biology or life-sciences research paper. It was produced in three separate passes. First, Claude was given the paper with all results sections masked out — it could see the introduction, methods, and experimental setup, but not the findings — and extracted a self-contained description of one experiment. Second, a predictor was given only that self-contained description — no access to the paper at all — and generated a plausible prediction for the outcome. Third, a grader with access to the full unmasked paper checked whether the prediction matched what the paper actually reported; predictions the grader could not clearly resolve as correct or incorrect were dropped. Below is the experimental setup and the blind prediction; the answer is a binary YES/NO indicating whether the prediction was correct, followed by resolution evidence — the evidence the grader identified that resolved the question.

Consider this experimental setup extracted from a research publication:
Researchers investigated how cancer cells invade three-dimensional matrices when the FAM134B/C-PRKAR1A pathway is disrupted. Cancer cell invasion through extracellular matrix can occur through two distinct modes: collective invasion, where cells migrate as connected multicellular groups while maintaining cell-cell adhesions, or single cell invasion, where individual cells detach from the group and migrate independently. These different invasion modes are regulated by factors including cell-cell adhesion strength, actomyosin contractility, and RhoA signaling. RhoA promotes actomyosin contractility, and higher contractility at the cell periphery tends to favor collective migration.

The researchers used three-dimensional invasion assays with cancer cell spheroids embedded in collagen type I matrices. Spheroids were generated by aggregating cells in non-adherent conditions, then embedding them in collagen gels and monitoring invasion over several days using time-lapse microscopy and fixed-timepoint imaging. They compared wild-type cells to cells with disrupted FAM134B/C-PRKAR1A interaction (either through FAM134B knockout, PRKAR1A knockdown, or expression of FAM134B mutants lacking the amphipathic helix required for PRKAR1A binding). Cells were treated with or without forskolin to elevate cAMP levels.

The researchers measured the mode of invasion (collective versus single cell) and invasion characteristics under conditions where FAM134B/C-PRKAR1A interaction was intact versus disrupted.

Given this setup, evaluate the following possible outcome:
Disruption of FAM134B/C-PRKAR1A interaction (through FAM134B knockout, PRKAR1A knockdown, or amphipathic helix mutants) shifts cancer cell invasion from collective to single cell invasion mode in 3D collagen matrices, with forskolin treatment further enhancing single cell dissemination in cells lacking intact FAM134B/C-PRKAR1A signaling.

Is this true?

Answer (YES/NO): NO